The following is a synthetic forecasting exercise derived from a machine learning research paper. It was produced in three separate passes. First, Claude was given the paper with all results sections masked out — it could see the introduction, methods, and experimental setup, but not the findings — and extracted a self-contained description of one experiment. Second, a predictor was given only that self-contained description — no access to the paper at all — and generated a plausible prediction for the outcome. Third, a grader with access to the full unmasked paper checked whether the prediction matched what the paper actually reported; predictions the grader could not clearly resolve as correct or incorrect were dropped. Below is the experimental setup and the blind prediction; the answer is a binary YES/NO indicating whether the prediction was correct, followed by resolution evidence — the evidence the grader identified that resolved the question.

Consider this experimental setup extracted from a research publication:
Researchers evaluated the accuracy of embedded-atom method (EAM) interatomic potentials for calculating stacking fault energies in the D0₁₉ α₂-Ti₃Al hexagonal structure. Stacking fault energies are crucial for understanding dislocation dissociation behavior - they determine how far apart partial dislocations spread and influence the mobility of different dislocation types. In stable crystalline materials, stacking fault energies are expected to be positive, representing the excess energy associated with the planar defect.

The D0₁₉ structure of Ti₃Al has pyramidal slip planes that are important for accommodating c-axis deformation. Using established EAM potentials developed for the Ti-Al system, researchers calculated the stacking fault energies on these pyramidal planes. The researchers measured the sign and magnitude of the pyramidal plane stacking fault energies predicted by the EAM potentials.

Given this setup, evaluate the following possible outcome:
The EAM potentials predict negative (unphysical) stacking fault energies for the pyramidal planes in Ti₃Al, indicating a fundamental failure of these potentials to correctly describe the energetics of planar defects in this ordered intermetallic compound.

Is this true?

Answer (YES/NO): YES